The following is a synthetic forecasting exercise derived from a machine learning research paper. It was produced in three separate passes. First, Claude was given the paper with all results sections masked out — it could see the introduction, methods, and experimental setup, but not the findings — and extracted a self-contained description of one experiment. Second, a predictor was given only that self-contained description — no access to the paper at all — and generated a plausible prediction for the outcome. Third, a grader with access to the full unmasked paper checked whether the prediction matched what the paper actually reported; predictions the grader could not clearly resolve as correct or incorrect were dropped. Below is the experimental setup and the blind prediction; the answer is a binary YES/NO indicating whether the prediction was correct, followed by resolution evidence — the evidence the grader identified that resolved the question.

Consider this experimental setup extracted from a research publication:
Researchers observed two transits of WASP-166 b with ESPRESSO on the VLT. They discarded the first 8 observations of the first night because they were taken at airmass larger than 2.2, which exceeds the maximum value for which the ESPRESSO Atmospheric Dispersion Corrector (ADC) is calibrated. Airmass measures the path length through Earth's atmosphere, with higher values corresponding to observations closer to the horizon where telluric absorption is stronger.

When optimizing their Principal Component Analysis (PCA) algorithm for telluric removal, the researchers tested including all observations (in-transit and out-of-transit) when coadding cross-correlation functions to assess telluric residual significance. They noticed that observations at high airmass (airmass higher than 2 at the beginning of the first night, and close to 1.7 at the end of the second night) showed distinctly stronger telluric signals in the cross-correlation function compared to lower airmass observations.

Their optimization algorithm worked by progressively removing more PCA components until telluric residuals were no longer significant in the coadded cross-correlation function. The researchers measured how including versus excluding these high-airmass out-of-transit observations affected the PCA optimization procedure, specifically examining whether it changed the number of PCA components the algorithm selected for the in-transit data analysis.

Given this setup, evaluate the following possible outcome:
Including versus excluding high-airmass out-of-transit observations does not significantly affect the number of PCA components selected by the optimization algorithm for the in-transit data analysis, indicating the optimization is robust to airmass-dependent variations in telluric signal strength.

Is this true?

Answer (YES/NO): NO